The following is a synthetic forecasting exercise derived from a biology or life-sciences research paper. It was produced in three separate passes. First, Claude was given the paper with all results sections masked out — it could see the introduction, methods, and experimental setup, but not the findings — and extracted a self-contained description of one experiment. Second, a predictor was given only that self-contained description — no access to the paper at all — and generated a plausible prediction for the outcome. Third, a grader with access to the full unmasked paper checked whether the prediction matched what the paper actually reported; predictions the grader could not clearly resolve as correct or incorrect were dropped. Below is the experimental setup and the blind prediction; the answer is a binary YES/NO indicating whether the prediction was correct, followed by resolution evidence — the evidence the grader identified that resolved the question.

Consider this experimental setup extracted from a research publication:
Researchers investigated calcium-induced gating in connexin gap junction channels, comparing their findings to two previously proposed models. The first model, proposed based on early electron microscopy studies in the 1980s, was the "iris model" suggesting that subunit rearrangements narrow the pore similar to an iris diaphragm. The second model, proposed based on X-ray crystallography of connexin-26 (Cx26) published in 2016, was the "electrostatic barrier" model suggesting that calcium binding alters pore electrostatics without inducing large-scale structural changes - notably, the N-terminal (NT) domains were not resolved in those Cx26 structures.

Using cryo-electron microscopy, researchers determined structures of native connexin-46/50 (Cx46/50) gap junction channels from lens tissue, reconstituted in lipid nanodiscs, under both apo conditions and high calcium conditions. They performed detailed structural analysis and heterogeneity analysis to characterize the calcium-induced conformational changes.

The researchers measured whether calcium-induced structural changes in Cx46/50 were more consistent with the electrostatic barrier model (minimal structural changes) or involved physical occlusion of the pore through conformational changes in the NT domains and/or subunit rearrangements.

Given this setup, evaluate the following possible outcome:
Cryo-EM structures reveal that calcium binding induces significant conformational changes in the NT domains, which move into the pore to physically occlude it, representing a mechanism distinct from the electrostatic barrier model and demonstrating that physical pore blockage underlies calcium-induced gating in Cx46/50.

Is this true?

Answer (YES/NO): YES